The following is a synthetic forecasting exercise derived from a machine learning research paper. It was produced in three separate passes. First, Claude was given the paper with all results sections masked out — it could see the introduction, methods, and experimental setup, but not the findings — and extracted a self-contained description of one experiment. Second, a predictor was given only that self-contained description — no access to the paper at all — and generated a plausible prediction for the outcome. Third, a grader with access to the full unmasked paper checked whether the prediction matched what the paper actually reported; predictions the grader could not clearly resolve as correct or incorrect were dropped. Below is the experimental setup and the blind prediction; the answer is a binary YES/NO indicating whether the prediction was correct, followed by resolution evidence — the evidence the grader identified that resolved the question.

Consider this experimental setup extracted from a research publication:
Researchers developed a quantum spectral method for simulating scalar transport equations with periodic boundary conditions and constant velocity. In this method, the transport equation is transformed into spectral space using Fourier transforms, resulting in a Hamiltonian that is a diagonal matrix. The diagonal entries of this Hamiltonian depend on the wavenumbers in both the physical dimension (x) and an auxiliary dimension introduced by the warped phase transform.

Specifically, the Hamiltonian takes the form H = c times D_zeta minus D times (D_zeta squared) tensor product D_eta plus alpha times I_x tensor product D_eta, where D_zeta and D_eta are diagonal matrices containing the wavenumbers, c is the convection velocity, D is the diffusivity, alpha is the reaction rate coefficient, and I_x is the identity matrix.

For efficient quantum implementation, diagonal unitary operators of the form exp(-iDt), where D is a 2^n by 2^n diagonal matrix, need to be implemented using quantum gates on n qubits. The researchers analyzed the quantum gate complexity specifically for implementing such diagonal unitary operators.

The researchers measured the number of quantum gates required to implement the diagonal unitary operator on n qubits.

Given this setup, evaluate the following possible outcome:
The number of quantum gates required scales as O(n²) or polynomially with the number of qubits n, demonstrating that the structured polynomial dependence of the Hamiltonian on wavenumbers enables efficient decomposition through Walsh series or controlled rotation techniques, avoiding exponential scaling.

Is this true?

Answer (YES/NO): YES